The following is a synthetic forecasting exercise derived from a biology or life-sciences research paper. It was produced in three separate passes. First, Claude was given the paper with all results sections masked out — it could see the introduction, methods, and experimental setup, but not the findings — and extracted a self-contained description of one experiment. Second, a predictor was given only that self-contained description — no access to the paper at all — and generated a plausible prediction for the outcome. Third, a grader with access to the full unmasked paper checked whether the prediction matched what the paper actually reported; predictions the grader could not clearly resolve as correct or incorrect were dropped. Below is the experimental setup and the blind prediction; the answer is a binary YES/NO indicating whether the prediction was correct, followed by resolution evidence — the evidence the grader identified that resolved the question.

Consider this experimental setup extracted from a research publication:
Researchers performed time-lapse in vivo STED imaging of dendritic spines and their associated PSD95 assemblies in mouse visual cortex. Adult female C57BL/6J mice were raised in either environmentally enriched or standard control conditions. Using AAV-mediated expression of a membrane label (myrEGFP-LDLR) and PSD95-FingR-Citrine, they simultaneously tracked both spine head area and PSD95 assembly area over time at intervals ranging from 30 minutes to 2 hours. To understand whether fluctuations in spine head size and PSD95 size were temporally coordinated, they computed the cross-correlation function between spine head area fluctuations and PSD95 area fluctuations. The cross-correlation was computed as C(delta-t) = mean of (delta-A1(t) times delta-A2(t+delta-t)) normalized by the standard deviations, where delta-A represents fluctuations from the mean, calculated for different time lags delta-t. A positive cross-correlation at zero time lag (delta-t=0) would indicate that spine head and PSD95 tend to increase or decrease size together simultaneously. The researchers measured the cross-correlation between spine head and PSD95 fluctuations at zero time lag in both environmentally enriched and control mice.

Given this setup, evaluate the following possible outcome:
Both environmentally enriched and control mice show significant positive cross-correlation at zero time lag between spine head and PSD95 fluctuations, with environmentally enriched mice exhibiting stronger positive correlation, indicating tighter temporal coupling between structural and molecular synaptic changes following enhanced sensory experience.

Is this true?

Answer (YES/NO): NO